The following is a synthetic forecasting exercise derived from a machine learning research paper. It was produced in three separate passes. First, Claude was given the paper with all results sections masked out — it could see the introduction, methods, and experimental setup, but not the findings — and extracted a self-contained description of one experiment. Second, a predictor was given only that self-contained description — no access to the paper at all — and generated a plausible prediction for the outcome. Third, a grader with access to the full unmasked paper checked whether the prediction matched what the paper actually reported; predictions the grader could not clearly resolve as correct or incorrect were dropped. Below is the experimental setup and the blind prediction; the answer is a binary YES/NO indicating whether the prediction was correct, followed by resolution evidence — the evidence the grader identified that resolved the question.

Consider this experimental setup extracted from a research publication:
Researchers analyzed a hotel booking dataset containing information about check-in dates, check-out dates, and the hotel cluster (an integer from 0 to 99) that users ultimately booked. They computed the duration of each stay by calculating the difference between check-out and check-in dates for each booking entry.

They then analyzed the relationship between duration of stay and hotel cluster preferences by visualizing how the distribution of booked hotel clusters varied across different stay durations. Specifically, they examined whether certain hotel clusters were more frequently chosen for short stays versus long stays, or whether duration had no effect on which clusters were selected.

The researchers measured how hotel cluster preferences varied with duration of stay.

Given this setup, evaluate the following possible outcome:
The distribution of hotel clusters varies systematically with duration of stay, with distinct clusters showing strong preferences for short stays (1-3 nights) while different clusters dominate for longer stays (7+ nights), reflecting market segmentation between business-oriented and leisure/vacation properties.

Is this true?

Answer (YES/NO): NO